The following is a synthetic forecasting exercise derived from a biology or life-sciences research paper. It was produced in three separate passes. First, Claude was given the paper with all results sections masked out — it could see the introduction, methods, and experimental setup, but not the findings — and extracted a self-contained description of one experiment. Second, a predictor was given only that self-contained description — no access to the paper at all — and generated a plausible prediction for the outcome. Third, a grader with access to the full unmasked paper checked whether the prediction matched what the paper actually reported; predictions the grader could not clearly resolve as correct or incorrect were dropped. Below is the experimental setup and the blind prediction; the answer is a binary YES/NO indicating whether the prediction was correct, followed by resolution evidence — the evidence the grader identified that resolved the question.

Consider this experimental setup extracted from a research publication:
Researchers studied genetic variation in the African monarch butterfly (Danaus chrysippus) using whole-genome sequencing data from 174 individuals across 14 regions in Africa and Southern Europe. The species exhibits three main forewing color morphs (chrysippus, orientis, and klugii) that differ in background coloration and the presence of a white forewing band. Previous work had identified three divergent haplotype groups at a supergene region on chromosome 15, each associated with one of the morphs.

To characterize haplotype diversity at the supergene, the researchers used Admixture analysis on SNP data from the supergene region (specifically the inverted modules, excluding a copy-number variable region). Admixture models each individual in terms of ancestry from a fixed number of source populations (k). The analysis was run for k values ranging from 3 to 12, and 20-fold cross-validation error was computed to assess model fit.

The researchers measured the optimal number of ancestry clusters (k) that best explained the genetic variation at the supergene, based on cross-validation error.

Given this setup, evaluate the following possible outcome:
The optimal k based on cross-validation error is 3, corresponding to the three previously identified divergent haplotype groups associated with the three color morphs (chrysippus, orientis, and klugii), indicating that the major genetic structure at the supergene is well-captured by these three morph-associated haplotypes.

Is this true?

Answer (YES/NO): NO